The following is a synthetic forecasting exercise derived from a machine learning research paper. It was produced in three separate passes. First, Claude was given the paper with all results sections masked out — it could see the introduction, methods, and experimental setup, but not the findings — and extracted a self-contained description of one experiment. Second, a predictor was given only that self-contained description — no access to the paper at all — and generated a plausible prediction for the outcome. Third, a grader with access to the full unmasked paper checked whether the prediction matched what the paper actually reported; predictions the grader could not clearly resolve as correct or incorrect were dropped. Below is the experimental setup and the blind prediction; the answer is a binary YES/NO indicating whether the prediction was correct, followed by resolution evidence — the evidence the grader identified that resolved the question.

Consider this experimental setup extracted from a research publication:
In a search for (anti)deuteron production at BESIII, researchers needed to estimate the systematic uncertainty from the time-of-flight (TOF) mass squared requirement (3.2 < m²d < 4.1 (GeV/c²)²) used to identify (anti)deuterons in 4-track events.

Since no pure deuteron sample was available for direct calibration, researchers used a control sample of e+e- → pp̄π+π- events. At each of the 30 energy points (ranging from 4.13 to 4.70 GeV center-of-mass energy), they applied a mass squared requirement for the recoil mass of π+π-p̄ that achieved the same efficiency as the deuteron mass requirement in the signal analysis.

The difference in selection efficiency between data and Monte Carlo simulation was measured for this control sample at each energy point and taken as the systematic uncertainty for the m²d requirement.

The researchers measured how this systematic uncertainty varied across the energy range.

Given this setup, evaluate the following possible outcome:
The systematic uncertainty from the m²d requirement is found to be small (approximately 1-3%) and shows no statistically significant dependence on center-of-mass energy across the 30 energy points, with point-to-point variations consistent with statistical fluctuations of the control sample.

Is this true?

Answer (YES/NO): NO